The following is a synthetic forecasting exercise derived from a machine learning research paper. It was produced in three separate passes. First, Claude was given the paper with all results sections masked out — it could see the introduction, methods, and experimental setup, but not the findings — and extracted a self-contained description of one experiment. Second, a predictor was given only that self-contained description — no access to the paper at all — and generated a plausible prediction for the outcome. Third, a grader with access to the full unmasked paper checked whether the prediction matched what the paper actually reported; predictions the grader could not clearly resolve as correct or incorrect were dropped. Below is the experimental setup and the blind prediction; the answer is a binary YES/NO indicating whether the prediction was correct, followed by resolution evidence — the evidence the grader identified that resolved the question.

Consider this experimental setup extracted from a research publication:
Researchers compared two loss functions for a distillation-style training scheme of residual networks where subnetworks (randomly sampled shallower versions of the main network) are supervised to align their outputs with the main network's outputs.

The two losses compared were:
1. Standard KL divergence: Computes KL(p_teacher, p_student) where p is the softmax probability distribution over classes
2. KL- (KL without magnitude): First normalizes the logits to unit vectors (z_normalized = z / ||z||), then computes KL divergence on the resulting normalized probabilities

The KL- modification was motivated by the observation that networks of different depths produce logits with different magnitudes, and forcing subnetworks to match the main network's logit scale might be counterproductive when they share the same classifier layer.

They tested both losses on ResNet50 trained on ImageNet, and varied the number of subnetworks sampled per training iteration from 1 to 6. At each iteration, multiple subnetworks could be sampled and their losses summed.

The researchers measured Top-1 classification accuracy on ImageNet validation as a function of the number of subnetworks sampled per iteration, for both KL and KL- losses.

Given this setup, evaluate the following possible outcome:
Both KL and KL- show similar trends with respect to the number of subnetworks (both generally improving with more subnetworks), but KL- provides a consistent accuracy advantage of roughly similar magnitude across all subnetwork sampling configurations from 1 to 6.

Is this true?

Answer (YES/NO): NO